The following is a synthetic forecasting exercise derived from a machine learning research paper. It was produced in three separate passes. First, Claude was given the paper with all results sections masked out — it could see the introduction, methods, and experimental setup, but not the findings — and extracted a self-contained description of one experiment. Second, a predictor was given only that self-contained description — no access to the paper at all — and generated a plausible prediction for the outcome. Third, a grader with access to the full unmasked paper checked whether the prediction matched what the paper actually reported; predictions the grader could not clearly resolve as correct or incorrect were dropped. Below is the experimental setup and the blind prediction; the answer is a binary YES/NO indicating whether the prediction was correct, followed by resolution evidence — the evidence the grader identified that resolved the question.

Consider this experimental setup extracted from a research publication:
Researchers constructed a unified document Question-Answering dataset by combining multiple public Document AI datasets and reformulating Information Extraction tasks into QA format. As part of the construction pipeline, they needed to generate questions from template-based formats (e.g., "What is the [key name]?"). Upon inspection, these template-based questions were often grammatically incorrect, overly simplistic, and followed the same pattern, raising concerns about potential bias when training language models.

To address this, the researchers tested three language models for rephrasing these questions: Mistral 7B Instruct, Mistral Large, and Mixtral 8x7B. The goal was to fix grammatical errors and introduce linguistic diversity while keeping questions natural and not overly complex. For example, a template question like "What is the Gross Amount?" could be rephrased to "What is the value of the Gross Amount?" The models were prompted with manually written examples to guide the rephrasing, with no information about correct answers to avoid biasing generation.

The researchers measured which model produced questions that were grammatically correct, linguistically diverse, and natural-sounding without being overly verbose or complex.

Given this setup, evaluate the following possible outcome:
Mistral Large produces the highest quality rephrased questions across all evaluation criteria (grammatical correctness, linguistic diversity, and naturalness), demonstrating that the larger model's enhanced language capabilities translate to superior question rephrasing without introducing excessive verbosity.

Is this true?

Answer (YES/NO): NO